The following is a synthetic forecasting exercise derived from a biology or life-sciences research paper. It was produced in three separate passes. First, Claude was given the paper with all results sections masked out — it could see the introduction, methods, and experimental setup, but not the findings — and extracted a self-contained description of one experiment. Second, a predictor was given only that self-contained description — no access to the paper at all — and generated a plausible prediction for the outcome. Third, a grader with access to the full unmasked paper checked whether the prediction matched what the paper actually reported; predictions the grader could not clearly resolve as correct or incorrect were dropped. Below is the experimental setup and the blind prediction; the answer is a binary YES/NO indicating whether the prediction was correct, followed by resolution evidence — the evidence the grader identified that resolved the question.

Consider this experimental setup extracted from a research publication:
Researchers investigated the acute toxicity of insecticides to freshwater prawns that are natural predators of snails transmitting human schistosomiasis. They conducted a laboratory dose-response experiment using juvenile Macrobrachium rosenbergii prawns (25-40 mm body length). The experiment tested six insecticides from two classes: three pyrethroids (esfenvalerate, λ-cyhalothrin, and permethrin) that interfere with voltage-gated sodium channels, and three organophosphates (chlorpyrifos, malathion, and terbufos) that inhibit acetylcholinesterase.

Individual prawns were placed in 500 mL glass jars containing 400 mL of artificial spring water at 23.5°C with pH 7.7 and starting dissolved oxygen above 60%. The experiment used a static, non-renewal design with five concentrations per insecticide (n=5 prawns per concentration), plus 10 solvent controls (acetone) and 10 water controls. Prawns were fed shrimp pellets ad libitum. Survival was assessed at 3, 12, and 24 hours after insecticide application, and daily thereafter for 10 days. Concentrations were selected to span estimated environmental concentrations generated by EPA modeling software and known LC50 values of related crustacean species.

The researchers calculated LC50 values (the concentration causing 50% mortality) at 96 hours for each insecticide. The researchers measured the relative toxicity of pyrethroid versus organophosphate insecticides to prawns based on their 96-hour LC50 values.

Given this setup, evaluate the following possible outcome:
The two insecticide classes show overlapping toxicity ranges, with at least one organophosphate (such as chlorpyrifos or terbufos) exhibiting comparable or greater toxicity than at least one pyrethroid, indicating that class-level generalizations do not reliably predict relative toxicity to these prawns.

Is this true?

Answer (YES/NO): NO